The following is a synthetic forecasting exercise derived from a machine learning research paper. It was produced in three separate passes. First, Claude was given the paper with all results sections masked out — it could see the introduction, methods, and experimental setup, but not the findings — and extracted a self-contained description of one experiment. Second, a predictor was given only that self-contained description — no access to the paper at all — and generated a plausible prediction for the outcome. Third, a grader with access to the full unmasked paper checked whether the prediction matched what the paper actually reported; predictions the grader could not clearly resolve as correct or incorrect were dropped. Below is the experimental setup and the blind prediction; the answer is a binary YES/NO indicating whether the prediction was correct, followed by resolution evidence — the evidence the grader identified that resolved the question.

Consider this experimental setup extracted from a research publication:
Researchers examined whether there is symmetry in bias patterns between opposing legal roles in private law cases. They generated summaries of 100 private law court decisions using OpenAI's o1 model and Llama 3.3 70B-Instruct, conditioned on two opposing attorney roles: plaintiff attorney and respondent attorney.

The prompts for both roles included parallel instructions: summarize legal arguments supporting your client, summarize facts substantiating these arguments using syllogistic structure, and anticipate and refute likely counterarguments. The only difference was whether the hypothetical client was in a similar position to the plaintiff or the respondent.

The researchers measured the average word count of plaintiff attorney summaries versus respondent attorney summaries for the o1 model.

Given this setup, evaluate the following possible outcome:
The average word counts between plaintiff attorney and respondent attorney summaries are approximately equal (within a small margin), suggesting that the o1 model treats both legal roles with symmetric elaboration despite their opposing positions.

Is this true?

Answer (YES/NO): YES